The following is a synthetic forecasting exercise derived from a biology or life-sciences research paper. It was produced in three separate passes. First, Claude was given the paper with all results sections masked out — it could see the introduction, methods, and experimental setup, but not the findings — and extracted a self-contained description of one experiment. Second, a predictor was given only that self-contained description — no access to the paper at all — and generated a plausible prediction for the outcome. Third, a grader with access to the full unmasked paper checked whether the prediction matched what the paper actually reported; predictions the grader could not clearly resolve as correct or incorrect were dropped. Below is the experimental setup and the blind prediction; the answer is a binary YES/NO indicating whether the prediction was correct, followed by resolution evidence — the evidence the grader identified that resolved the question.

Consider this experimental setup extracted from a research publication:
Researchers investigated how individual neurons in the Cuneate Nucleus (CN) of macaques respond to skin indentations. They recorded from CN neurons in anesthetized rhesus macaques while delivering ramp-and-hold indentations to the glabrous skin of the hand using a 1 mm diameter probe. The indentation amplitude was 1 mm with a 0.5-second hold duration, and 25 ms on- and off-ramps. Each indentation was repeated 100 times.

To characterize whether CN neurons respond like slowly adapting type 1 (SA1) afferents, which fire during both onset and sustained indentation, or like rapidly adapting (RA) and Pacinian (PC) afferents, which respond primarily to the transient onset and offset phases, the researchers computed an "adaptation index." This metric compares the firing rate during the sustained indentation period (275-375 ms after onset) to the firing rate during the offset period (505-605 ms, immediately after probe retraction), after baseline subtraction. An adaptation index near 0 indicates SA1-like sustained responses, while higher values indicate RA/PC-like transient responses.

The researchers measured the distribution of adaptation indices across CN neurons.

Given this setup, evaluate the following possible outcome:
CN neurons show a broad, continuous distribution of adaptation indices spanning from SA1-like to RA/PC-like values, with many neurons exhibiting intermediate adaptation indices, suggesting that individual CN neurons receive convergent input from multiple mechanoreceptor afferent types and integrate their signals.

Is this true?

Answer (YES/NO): YES